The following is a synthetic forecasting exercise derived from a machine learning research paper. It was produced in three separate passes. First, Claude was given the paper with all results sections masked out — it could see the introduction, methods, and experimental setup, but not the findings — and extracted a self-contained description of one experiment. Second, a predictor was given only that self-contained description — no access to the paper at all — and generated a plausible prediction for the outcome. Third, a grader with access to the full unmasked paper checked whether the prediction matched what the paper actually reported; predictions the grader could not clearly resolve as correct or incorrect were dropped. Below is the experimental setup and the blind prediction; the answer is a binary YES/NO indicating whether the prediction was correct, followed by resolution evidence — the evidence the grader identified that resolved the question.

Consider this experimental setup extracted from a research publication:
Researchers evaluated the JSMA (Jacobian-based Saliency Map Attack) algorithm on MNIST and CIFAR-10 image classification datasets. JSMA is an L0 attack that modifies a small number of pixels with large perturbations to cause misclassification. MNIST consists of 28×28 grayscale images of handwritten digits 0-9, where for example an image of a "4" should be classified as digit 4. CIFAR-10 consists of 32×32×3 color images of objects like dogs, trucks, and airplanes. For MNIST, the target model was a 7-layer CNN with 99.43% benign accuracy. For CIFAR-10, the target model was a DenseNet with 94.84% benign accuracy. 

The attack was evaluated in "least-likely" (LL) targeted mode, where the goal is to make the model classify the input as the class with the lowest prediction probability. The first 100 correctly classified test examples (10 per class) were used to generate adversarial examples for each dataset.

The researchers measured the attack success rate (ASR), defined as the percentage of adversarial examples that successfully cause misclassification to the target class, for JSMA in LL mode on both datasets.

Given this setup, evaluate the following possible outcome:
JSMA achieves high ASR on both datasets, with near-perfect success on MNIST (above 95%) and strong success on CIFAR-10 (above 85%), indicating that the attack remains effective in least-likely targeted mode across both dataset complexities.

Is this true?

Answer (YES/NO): NO